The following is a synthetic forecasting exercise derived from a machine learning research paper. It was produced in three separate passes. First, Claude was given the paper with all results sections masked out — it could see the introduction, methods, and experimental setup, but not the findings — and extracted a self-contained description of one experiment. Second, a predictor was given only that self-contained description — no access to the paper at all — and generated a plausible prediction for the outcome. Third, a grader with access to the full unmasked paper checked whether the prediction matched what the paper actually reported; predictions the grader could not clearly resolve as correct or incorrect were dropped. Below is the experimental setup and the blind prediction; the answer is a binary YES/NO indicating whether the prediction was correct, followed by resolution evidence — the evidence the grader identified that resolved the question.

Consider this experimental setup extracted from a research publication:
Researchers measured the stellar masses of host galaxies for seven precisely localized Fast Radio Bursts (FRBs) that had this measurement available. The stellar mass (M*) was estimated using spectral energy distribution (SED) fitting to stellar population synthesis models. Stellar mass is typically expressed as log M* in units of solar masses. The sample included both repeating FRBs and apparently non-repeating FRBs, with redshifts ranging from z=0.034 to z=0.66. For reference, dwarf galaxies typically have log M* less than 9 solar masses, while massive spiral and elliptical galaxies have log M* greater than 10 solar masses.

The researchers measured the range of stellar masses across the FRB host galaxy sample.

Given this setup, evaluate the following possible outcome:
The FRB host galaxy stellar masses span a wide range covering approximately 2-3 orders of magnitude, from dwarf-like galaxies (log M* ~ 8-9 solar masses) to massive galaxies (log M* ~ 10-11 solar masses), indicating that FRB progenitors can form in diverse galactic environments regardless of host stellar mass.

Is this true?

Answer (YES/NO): NO